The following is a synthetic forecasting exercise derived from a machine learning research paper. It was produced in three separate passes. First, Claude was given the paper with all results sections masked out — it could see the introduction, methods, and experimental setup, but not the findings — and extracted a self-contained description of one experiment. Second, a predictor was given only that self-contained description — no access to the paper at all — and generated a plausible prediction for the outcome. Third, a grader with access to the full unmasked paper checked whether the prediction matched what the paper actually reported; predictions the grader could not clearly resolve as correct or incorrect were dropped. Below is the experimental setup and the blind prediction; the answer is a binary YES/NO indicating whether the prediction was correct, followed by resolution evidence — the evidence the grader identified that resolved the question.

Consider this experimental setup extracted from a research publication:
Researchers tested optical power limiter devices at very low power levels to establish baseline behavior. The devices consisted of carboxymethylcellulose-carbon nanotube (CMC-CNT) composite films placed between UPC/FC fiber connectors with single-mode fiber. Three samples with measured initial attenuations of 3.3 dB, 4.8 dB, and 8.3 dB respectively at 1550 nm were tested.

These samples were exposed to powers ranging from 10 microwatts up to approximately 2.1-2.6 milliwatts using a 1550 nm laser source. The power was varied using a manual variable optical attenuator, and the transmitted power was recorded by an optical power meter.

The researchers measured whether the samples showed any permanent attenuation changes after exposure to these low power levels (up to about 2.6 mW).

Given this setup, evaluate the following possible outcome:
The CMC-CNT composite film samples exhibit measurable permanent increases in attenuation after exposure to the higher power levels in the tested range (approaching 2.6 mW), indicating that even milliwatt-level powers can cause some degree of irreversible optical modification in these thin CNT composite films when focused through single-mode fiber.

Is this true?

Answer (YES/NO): NO